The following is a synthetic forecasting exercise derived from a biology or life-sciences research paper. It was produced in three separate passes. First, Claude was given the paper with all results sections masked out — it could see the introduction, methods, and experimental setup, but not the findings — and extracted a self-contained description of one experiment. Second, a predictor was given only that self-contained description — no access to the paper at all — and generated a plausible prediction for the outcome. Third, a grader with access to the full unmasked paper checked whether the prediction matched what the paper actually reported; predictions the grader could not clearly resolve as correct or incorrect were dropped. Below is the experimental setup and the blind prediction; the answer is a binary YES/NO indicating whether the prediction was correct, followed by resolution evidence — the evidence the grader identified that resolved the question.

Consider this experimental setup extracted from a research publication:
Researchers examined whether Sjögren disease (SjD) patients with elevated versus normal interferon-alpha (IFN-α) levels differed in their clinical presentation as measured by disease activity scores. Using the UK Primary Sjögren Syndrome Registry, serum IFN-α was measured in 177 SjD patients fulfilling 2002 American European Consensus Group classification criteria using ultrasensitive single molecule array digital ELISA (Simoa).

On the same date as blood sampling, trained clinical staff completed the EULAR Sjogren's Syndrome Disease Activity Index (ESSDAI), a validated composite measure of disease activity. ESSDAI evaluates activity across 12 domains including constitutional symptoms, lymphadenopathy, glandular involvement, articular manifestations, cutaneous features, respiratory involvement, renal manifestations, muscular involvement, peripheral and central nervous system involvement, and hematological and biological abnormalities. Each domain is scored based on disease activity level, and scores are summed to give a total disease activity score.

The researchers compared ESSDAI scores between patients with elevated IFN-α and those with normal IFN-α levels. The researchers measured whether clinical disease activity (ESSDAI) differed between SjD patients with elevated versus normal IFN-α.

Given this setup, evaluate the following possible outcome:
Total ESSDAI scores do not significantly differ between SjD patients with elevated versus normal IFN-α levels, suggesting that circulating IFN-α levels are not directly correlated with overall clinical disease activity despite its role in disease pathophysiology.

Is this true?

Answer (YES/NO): YES